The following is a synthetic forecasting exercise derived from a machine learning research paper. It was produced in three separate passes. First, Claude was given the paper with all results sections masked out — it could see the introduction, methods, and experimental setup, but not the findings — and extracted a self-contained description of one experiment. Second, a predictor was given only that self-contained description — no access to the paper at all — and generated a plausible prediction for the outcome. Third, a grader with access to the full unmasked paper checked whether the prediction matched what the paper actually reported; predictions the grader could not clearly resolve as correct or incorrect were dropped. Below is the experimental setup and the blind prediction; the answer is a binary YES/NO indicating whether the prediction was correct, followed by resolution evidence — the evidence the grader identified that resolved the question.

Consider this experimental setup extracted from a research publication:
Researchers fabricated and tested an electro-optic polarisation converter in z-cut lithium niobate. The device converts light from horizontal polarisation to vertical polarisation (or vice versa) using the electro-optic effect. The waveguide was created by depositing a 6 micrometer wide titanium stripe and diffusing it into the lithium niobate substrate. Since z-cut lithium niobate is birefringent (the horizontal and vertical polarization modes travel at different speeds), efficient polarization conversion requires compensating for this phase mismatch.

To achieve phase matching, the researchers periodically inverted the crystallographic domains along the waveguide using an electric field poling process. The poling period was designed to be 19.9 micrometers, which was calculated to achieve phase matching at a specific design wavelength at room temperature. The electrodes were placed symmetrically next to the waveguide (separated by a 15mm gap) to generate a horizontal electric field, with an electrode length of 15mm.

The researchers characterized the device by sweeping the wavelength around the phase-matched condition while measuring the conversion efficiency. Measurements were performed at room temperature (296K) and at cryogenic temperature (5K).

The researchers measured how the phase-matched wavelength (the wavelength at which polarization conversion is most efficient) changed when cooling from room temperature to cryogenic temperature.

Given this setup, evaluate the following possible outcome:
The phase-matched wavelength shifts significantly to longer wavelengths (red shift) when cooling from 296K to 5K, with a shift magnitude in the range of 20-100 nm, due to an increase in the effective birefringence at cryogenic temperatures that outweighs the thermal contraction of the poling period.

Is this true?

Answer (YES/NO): NO